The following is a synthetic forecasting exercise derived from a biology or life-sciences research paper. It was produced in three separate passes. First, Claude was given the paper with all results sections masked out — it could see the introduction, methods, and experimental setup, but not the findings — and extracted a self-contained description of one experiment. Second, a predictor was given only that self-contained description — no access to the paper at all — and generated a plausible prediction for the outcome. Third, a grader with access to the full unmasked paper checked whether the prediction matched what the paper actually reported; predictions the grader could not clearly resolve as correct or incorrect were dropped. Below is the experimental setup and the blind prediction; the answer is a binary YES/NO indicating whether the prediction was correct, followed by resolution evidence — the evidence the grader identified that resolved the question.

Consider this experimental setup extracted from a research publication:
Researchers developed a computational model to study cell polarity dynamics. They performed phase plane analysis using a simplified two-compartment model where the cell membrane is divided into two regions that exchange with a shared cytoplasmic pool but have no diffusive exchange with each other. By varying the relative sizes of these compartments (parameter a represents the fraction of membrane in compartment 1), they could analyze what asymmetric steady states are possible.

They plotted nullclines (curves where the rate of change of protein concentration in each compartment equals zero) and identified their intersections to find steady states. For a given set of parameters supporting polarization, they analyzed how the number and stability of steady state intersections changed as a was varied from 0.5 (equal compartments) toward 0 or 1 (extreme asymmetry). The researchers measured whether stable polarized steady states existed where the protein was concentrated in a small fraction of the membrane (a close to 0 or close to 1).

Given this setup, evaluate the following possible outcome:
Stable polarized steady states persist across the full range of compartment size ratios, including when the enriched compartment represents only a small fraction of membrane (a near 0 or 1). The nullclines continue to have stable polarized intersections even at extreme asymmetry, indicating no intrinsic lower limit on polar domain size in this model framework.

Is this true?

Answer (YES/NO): NO